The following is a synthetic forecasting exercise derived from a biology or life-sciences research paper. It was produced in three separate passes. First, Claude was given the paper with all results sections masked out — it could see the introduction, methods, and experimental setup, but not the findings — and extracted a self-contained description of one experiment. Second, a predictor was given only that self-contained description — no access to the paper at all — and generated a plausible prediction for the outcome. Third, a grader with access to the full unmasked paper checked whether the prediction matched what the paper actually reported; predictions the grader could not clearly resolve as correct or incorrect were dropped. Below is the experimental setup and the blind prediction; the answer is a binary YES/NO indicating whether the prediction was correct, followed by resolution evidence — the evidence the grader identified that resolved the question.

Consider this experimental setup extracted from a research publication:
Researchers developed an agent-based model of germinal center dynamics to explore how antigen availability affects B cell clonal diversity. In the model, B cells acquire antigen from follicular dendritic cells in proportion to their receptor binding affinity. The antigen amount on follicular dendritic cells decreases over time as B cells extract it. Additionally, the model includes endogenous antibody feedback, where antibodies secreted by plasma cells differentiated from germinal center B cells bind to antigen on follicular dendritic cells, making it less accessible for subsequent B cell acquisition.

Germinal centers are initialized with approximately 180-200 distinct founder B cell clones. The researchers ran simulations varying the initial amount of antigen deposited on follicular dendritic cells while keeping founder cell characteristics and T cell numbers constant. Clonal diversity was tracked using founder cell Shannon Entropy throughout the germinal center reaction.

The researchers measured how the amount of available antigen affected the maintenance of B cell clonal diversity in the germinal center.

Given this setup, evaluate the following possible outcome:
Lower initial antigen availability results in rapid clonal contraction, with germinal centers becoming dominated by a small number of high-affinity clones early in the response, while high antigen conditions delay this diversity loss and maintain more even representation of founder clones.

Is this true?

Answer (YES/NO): YES